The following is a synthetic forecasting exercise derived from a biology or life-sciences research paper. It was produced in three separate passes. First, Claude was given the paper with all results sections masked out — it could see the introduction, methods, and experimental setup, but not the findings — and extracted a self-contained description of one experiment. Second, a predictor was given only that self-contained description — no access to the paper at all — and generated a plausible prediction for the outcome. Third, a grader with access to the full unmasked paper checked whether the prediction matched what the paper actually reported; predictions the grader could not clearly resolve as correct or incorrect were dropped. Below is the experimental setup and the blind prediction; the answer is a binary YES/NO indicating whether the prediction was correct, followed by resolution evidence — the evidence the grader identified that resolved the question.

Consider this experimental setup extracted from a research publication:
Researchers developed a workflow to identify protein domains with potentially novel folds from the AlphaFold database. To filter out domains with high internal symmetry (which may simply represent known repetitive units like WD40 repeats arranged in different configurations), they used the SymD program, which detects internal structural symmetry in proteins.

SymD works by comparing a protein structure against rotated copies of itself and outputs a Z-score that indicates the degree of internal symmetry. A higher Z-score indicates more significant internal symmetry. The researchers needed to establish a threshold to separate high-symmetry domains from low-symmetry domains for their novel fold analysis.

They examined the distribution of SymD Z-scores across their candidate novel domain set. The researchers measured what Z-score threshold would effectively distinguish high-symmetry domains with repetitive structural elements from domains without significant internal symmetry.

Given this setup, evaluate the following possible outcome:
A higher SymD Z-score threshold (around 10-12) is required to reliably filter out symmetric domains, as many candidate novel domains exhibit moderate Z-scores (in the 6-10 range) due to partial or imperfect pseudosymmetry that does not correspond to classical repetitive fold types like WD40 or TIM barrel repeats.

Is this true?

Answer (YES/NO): NO